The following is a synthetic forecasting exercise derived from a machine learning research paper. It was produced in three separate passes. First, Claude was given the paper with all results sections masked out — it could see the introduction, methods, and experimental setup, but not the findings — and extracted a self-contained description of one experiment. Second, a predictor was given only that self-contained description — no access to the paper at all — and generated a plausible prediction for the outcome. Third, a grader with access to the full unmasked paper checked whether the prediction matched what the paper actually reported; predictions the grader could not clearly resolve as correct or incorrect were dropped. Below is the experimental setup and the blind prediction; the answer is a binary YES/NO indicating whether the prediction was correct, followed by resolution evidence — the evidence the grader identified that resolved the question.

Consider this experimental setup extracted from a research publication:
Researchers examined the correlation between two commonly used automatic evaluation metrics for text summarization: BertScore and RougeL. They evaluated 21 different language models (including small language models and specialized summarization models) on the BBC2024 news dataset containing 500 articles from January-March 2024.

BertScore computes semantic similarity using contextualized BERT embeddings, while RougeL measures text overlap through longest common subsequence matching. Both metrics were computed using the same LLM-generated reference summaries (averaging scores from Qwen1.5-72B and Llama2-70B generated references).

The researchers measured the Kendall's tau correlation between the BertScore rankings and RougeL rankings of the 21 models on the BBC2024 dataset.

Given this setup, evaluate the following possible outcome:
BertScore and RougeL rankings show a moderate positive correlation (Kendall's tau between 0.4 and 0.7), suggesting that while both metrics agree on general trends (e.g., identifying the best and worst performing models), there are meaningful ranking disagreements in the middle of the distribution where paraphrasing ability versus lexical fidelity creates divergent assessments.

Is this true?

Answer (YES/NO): NO